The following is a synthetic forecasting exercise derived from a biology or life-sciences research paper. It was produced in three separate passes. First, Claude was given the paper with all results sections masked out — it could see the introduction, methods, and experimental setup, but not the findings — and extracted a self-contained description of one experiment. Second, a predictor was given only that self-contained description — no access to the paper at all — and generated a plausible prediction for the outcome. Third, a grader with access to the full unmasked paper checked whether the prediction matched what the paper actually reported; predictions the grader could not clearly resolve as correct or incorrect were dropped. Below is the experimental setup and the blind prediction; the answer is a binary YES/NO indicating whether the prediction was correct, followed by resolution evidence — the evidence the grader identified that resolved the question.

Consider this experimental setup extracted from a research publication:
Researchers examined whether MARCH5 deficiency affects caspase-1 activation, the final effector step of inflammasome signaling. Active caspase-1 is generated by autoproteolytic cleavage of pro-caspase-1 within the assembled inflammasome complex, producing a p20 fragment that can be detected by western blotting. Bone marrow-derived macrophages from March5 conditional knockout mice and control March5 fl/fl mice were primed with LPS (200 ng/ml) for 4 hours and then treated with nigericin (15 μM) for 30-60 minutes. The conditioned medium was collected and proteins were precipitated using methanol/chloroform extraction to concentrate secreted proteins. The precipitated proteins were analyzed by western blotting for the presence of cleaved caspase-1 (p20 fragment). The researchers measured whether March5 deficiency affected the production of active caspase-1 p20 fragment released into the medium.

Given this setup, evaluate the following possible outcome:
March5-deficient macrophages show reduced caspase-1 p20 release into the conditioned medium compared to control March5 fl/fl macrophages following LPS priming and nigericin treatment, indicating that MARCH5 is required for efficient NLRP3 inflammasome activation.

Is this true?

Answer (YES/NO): YES